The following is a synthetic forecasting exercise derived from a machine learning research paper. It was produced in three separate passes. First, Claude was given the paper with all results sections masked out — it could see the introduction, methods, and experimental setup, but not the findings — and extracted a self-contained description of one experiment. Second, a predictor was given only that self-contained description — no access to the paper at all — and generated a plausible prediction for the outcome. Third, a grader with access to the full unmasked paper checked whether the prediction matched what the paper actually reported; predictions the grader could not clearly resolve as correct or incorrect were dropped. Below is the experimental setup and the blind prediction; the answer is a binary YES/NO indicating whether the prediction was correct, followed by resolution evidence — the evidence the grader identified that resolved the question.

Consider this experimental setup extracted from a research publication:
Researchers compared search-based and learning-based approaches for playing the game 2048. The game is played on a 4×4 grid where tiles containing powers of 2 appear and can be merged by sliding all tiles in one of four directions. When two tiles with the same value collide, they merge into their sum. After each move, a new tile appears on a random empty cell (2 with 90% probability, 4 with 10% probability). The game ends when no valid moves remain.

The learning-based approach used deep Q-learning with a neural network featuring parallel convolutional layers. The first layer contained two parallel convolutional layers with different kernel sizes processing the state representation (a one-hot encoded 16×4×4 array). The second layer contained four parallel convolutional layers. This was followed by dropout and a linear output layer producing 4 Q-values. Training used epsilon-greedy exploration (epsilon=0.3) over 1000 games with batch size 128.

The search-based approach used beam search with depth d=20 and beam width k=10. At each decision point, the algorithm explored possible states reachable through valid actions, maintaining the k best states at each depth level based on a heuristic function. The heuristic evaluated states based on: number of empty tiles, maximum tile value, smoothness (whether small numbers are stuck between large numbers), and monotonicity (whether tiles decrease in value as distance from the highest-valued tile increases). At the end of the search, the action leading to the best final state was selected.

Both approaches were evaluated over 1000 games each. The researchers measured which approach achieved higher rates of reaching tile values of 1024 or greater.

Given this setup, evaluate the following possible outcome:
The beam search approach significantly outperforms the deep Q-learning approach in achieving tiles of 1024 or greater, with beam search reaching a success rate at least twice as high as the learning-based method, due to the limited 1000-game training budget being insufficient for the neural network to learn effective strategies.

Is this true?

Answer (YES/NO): YES